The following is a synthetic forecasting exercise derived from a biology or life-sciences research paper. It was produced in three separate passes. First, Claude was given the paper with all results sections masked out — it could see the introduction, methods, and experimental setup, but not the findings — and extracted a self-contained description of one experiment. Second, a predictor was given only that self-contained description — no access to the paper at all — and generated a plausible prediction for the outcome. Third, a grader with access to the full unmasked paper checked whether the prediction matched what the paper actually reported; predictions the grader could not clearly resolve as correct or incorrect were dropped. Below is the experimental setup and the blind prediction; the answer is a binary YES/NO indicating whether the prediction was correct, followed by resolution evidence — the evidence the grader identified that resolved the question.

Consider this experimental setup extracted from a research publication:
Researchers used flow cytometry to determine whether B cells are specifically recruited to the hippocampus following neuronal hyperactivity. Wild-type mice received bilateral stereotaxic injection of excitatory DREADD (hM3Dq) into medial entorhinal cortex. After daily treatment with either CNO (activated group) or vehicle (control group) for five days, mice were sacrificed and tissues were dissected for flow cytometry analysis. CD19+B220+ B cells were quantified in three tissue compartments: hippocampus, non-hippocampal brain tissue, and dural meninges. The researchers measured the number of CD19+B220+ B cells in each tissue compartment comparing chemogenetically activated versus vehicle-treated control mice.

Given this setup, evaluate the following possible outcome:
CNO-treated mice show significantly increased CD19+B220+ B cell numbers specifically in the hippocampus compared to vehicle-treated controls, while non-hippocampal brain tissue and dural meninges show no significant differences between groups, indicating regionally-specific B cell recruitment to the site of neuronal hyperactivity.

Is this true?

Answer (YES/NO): YES